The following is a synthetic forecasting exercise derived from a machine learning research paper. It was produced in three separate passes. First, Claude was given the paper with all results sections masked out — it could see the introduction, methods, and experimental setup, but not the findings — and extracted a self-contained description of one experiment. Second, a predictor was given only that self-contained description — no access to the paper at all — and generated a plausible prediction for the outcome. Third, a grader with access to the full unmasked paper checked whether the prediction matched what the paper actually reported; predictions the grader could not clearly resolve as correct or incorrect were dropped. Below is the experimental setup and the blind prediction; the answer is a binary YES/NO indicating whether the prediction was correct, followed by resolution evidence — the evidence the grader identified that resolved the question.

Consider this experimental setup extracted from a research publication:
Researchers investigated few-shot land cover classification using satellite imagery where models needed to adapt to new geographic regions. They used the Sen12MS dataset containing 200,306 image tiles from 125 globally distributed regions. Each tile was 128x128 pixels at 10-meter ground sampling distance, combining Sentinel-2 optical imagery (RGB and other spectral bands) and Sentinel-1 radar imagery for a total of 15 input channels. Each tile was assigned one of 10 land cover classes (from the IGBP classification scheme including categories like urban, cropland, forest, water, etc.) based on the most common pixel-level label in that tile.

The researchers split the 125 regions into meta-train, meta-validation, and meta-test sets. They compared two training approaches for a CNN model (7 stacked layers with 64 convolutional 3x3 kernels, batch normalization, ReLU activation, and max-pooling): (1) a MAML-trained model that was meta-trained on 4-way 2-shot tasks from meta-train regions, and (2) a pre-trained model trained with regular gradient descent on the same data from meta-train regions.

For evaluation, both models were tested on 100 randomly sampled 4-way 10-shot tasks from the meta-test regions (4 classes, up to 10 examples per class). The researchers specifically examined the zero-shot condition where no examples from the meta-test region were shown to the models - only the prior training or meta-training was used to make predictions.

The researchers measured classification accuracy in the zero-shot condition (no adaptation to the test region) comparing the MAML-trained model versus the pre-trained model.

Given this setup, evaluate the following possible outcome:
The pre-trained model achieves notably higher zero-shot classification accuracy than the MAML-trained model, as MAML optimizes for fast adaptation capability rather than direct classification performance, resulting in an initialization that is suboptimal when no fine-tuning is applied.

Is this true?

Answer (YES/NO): YES